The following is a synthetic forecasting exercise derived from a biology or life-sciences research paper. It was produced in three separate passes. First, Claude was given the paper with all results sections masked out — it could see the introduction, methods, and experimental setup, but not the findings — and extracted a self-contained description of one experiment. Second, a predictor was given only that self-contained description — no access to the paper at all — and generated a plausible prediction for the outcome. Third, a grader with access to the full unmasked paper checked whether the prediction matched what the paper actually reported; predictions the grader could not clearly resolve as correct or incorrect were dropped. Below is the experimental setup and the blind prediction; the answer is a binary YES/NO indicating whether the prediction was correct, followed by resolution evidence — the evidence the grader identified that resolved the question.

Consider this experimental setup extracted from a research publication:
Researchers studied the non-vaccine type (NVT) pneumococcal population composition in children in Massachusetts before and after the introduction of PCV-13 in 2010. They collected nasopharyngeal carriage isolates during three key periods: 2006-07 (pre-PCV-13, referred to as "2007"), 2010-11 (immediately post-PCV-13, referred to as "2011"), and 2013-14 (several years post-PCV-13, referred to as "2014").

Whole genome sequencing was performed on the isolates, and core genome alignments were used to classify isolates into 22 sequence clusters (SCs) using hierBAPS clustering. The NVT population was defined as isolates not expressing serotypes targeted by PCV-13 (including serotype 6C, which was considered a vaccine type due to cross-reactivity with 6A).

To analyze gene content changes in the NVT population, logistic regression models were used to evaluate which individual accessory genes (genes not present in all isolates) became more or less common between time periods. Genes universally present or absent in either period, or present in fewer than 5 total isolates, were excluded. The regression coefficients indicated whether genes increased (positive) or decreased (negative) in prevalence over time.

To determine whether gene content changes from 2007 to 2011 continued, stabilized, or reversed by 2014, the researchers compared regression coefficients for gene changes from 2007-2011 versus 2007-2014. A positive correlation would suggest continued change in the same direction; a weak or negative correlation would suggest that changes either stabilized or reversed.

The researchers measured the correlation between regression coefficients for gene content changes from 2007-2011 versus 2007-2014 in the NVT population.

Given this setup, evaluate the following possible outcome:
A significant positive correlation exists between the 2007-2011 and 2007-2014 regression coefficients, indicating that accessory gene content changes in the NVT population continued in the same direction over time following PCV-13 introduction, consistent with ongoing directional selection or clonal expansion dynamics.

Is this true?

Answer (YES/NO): NO